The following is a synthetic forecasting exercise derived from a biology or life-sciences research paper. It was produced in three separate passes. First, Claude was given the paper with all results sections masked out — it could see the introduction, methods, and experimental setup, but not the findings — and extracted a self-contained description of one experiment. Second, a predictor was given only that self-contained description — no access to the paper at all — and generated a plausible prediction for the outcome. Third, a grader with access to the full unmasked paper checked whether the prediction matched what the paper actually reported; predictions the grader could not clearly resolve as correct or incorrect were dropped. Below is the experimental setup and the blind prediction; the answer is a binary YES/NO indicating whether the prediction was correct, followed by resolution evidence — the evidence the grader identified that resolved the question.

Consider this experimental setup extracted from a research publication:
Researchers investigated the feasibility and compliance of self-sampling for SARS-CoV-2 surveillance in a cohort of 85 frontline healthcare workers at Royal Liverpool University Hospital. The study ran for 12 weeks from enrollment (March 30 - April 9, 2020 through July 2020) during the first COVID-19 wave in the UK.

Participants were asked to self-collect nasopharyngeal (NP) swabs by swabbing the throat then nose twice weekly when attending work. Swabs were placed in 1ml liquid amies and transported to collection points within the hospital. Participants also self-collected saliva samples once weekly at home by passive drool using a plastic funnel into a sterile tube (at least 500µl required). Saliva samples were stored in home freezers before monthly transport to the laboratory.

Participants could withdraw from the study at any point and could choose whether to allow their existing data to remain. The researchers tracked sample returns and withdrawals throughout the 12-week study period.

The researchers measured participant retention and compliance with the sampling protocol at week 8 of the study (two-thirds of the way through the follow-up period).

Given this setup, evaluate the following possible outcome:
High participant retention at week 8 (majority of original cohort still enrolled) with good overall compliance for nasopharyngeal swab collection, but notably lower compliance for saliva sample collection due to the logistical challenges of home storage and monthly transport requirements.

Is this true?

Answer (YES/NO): NO